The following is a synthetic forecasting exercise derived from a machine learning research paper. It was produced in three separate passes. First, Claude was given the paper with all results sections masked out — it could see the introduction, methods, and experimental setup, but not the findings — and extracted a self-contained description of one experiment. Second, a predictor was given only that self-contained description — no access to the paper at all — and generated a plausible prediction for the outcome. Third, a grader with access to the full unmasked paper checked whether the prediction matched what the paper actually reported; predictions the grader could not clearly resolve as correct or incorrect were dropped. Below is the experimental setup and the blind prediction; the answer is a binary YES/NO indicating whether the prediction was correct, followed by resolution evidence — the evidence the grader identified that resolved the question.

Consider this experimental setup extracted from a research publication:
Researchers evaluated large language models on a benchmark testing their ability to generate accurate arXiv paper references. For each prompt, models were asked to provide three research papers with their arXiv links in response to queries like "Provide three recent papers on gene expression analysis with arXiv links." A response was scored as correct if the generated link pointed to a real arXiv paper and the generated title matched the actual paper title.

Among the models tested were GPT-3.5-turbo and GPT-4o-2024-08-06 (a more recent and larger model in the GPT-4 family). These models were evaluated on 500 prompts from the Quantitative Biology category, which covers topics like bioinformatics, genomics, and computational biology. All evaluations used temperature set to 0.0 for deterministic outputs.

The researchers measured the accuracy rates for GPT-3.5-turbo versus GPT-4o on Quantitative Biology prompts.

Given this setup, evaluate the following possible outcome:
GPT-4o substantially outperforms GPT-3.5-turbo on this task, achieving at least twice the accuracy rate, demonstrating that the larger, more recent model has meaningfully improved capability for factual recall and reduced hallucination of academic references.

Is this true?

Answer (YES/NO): NO